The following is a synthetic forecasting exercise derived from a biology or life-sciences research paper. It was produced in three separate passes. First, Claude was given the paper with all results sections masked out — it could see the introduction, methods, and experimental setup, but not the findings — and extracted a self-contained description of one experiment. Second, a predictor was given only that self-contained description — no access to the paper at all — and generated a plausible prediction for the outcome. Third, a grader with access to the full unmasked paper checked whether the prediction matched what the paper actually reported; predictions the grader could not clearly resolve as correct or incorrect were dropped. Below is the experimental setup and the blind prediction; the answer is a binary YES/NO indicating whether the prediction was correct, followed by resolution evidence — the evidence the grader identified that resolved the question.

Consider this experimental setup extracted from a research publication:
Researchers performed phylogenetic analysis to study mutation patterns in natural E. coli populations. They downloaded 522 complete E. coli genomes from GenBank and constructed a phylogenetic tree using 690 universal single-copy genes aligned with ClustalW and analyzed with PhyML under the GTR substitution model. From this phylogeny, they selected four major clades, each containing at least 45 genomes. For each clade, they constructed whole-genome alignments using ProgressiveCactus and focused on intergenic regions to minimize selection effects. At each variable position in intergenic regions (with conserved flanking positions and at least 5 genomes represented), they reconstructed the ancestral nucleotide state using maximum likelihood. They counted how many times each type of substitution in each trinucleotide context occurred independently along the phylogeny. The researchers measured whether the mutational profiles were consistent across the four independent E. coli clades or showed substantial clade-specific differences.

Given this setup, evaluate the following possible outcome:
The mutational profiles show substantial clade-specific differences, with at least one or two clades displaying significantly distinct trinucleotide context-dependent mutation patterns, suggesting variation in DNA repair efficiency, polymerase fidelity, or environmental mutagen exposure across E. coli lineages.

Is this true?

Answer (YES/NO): NO